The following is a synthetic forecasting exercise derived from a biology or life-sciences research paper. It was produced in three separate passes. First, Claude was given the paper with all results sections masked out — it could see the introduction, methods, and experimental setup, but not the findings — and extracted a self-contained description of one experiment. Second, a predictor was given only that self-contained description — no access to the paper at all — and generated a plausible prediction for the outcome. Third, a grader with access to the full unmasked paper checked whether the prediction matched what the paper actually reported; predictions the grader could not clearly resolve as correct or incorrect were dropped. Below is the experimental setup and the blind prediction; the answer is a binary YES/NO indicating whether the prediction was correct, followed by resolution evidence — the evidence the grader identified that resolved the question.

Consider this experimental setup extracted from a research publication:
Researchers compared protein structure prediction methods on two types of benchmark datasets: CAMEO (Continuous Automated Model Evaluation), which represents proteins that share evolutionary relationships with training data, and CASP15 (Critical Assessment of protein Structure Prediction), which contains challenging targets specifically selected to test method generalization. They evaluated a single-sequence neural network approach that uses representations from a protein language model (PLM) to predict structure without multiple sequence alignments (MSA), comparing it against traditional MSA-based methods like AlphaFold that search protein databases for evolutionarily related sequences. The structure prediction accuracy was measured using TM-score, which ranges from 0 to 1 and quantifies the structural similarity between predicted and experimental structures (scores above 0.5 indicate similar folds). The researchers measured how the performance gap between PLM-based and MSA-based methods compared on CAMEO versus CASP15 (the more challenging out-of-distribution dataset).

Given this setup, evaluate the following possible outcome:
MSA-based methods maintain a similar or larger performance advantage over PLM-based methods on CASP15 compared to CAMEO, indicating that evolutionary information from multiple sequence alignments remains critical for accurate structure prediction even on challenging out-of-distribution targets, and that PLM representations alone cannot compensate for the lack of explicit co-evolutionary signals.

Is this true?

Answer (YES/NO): YES